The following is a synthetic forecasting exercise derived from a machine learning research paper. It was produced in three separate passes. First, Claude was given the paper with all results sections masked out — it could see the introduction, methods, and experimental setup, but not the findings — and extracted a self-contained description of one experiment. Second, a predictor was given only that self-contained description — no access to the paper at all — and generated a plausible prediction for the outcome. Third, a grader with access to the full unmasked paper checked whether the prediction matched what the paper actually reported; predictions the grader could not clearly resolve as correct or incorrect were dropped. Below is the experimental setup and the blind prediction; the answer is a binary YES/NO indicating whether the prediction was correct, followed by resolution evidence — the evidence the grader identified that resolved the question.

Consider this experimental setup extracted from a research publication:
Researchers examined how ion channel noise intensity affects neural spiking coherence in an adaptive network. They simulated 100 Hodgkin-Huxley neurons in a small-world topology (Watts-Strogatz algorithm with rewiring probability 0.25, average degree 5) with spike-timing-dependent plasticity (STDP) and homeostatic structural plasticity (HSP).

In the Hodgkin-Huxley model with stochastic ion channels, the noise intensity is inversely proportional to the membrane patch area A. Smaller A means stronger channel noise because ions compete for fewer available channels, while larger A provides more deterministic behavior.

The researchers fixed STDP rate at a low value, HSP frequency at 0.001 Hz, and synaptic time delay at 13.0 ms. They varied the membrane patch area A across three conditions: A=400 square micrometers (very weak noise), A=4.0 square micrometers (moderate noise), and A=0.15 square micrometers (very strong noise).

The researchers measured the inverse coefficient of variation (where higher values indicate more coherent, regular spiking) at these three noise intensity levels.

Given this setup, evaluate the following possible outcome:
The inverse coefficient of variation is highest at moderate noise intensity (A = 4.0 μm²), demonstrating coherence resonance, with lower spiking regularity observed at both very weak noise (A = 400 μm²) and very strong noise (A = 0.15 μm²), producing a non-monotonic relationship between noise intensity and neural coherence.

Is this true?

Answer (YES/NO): YES